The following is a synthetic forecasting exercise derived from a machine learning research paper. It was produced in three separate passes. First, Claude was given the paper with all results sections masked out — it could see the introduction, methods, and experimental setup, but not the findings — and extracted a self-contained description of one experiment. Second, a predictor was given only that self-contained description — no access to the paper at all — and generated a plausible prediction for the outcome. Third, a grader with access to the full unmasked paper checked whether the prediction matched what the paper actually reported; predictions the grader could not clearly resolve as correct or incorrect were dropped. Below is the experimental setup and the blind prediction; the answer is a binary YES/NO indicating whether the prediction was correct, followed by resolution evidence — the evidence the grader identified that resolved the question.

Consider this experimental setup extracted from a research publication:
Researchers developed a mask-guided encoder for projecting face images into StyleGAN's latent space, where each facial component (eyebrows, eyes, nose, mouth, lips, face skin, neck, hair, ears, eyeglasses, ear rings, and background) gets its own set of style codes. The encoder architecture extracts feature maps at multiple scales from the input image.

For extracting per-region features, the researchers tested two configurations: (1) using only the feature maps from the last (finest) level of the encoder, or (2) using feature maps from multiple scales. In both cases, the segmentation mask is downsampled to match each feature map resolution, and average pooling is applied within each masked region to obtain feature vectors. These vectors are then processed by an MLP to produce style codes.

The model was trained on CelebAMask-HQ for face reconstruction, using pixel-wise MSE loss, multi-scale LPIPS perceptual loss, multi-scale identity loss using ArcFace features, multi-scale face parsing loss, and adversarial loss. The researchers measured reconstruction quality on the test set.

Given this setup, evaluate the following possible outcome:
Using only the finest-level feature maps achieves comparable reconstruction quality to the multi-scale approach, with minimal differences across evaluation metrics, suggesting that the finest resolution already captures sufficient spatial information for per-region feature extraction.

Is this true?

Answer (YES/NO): NO